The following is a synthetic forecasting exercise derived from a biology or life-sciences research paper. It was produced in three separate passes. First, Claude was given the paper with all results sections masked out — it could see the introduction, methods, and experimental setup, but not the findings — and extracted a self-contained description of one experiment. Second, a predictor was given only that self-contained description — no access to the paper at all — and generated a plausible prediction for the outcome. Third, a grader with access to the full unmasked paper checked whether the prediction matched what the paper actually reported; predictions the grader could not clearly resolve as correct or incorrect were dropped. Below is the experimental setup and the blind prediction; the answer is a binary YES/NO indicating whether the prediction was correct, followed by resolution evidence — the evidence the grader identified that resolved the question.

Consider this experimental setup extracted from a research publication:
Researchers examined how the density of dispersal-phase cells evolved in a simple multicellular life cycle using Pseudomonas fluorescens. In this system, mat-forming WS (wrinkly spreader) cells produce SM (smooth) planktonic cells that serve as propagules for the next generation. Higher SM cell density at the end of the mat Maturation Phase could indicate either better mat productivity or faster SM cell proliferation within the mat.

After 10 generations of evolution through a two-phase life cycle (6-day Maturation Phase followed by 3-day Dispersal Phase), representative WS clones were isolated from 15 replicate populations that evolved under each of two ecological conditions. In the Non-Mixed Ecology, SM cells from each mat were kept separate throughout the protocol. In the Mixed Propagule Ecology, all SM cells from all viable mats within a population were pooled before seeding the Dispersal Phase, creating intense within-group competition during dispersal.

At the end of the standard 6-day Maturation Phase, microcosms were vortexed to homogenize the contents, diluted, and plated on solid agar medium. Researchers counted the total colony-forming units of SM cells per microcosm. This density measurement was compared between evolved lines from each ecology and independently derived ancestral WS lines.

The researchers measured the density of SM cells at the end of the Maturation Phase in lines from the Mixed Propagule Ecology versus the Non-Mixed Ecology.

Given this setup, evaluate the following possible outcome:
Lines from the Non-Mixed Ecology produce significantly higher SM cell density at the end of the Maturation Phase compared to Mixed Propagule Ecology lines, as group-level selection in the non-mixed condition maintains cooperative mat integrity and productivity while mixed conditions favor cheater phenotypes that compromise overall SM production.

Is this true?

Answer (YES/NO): NO